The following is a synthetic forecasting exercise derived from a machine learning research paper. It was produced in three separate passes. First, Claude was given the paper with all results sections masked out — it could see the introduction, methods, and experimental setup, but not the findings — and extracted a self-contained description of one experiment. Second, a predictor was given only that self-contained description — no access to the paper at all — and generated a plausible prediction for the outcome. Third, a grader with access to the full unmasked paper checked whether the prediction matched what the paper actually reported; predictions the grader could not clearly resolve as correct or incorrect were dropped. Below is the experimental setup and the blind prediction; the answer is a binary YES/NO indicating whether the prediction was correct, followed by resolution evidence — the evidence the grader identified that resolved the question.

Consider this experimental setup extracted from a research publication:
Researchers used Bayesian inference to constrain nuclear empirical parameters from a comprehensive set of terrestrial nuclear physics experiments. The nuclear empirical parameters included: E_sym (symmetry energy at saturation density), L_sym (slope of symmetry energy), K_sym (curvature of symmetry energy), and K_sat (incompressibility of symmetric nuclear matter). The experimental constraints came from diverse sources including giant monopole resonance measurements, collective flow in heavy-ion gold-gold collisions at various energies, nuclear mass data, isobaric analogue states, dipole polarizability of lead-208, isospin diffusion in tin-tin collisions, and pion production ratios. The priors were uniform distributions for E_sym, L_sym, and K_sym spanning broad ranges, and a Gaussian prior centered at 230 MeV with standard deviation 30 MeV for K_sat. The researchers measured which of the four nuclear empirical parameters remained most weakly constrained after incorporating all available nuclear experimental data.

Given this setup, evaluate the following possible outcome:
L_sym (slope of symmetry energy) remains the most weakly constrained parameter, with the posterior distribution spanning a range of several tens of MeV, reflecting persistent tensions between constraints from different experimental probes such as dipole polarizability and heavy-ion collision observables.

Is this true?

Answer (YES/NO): NO